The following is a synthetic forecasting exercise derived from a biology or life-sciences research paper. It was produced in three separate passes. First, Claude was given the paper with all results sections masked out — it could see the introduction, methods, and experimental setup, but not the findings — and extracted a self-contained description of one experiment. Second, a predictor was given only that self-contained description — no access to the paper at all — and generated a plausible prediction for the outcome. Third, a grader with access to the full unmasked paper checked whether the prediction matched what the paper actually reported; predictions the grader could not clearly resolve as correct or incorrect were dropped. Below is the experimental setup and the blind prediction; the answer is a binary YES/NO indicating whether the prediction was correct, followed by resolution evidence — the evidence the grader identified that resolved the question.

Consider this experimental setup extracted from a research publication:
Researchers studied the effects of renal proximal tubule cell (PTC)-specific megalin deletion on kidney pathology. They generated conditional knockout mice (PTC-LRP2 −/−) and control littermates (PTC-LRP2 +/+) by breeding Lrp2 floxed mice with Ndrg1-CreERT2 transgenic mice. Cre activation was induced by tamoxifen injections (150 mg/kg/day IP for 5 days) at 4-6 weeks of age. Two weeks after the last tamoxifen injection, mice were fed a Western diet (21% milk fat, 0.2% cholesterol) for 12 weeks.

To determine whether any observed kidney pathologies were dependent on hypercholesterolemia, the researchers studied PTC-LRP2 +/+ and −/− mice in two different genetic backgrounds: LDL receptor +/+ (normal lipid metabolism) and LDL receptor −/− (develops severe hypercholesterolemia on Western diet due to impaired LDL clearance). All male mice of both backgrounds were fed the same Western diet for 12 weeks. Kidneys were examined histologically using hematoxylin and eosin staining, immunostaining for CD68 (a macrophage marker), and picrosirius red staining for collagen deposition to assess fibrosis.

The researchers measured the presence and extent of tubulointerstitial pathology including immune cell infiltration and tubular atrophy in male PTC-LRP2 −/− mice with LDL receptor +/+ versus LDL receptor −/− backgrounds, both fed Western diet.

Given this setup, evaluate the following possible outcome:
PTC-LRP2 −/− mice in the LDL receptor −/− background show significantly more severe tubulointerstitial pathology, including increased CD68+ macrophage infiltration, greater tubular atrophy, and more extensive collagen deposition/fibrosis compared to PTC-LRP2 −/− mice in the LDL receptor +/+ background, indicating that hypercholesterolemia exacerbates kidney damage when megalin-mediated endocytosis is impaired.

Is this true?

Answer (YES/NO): NO